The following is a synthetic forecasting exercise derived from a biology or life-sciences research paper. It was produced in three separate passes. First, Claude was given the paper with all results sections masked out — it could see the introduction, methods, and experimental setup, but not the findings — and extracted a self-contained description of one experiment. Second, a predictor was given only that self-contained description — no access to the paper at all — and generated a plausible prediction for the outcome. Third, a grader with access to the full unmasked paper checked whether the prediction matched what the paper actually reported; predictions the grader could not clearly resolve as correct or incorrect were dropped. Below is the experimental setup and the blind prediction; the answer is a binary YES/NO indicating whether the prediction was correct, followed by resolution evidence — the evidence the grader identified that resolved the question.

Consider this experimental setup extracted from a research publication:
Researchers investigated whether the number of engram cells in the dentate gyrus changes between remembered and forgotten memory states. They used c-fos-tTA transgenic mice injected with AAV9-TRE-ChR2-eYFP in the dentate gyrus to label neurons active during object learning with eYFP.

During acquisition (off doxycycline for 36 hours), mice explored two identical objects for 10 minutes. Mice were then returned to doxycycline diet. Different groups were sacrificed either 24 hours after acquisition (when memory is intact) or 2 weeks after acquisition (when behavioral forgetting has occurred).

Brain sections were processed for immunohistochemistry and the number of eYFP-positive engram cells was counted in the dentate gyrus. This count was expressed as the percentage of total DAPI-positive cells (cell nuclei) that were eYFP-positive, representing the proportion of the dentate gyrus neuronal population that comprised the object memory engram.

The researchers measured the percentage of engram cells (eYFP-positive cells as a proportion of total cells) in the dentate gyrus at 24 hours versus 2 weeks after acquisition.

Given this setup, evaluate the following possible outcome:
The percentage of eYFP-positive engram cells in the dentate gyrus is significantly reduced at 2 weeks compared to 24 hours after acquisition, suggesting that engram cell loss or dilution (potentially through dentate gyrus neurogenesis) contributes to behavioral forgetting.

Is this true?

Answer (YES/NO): NO